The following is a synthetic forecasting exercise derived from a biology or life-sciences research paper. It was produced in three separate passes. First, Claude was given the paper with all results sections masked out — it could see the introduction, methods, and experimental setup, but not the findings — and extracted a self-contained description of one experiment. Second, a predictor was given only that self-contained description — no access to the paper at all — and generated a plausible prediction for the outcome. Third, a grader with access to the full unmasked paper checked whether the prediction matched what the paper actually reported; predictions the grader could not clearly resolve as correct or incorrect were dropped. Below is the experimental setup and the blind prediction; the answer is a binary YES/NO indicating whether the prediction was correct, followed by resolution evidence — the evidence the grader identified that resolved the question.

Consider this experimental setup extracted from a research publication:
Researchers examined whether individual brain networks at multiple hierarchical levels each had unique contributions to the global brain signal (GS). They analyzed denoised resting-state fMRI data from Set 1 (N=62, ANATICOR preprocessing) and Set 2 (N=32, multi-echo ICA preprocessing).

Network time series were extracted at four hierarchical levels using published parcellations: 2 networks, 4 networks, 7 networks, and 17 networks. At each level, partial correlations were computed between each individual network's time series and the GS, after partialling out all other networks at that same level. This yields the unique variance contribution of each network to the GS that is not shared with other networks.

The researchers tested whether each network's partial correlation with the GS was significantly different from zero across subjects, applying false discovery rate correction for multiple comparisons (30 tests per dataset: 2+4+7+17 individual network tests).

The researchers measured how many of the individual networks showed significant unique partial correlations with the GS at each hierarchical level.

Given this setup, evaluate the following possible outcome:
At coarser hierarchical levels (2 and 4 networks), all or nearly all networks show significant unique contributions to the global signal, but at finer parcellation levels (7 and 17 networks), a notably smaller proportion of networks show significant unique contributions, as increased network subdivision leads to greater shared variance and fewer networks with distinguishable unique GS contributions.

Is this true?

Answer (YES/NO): NO